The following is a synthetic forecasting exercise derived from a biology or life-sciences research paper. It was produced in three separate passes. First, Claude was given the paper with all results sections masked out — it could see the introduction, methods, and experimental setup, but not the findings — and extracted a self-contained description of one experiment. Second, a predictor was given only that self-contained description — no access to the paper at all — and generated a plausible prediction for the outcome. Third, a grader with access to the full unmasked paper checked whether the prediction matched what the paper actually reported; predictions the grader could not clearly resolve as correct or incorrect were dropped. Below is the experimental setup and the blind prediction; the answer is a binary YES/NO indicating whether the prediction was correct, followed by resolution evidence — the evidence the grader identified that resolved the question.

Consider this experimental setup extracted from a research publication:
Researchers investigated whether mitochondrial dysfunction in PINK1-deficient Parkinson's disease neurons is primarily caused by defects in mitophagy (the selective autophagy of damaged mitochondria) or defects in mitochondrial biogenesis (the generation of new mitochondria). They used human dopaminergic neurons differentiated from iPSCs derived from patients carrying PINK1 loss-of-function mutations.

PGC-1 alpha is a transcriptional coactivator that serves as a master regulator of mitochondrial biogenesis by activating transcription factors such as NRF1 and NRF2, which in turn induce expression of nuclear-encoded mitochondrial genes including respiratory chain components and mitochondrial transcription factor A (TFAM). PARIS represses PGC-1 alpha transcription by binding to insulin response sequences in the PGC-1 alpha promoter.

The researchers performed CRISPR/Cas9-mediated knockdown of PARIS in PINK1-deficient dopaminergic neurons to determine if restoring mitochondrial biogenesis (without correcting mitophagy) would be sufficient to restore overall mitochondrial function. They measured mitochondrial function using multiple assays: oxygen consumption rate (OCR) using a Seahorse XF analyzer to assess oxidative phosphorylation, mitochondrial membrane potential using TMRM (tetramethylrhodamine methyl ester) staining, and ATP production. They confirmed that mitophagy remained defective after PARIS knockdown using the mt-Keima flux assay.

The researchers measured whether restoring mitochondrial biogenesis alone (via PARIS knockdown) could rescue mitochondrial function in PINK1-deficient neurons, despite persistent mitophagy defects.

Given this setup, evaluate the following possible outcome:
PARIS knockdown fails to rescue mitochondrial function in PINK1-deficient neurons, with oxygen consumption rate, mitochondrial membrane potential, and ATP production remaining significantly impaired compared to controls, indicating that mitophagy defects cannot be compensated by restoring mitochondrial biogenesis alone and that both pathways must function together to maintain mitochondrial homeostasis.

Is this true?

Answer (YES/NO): NO